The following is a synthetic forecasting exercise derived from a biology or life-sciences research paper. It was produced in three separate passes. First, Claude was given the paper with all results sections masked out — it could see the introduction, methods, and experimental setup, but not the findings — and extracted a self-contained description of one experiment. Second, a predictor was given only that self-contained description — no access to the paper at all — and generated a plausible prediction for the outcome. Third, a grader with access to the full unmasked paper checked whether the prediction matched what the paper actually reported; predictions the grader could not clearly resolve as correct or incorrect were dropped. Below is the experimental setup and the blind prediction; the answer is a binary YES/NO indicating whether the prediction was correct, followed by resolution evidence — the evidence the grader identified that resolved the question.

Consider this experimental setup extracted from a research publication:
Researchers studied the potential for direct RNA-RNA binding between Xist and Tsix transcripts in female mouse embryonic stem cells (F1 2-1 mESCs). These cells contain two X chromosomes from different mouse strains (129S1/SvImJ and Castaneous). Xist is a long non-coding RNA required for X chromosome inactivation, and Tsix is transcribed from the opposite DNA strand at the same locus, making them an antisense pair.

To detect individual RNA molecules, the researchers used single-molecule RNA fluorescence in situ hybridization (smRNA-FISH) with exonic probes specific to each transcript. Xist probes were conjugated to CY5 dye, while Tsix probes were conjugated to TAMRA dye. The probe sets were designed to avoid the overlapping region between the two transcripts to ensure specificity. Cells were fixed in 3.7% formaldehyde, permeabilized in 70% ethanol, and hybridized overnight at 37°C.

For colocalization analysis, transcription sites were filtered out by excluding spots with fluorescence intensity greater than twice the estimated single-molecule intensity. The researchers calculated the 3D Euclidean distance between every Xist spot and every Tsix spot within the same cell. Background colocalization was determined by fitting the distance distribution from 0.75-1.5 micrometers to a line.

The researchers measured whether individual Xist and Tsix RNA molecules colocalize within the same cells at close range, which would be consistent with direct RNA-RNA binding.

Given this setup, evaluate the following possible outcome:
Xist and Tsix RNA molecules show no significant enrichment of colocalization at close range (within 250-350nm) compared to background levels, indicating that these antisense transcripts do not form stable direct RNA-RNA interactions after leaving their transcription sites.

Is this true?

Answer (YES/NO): YES